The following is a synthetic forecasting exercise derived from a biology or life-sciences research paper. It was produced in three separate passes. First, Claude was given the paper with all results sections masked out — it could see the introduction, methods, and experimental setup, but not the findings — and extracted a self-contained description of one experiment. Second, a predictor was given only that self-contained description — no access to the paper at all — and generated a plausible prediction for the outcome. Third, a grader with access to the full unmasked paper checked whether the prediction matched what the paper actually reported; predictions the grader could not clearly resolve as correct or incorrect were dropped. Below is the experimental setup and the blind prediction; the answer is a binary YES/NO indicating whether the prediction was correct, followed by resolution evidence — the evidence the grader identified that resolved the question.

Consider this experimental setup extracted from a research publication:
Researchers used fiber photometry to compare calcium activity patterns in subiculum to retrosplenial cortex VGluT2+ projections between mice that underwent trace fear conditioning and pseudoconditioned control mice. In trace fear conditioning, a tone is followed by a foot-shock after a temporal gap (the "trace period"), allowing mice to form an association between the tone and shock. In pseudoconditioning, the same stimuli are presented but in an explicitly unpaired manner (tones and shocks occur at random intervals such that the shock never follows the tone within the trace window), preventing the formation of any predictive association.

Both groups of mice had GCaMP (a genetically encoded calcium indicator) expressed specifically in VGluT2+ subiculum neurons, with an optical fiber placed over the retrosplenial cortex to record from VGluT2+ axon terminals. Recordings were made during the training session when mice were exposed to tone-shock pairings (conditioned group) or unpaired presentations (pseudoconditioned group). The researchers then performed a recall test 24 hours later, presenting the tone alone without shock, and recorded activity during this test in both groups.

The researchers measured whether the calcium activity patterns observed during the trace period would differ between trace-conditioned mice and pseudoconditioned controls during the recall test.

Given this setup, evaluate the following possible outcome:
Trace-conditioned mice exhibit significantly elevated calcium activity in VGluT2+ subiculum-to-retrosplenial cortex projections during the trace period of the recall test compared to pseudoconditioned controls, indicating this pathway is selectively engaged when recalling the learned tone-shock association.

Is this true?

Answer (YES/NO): NO